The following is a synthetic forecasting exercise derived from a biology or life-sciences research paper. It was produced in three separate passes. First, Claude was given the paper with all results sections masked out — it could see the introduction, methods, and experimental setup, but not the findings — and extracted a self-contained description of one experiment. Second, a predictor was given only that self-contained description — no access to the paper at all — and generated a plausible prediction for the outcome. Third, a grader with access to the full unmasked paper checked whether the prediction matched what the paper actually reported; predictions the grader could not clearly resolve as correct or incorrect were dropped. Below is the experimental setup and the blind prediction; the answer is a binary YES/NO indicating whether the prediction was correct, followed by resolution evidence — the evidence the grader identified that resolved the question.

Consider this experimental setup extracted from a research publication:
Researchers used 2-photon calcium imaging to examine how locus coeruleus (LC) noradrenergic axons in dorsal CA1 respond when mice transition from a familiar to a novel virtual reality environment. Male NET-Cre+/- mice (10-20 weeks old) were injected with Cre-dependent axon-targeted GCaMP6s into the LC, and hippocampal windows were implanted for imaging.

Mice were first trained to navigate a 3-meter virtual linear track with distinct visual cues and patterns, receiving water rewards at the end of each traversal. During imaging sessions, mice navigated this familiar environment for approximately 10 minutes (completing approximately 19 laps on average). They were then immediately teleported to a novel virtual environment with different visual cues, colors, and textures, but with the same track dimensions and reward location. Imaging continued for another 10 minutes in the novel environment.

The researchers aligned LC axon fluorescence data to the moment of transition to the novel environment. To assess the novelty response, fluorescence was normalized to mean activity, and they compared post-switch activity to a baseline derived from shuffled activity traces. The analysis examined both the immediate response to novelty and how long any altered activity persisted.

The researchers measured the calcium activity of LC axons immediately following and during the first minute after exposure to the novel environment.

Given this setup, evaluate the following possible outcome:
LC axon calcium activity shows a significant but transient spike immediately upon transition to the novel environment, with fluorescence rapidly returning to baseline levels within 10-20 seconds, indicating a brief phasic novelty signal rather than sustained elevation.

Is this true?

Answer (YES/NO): NO